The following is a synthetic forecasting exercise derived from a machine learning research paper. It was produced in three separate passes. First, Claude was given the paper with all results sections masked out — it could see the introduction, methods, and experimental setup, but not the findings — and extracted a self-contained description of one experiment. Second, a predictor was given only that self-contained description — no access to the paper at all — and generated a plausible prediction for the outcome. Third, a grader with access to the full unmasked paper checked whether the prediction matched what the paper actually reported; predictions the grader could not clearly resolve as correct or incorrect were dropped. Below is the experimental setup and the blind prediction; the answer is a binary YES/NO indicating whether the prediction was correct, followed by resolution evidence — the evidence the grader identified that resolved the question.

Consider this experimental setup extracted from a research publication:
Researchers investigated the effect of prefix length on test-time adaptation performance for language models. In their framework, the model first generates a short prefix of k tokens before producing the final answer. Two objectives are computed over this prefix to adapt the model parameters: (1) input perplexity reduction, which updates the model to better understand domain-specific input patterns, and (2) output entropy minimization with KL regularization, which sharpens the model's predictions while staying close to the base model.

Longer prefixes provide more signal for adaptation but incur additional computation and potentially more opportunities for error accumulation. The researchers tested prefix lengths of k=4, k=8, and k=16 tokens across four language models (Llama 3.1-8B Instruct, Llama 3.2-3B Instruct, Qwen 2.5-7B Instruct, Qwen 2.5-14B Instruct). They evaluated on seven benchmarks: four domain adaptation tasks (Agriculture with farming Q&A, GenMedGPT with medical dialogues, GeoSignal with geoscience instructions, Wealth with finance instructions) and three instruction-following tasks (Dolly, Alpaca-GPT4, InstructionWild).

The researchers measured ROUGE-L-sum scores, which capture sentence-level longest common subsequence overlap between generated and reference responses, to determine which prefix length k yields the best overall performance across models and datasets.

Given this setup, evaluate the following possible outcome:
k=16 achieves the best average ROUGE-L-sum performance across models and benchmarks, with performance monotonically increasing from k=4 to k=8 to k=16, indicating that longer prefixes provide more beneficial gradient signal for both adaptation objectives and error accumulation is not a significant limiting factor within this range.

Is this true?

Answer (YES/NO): NO